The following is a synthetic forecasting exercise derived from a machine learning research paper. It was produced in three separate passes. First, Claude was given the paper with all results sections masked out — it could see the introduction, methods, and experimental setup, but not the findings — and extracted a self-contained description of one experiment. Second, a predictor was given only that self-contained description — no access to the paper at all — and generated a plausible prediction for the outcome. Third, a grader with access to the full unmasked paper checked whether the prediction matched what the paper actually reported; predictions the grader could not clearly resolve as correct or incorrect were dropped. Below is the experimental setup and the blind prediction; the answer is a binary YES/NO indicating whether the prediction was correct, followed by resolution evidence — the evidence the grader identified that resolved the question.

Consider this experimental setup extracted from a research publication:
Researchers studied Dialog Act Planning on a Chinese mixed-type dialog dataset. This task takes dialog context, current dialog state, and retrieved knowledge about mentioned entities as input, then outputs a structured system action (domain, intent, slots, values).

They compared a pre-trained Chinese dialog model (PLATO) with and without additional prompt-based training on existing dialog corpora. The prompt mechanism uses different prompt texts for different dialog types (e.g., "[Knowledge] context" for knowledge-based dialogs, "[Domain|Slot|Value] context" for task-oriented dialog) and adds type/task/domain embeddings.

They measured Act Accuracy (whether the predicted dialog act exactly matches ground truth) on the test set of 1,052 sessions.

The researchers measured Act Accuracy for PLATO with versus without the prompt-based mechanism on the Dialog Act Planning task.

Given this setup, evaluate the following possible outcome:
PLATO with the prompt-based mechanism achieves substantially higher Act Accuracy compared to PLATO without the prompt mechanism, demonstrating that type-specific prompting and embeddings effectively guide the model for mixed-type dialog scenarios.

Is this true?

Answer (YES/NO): NO